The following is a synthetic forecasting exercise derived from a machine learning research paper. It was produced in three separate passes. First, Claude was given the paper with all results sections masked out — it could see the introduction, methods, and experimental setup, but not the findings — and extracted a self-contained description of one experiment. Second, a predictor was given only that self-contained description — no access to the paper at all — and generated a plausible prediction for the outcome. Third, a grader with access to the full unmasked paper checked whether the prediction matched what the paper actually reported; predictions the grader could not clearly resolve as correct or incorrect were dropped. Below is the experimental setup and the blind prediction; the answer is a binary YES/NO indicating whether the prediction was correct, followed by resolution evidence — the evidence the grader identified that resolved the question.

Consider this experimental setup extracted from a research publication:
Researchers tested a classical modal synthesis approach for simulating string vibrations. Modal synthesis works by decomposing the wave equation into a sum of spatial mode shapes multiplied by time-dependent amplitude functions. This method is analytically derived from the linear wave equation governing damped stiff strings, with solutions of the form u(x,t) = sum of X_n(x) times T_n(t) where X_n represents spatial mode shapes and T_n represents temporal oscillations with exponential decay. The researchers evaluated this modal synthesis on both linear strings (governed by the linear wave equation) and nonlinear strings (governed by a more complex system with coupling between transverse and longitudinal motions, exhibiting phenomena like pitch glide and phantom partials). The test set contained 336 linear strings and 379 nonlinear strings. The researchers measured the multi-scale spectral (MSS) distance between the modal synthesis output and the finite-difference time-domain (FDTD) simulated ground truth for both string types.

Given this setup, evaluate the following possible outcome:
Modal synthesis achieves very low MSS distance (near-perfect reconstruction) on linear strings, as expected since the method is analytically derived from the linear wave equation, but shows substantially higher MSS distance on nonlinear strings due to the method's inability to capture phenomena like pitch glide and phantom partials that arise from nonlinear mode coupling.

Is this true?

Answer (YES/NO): NO